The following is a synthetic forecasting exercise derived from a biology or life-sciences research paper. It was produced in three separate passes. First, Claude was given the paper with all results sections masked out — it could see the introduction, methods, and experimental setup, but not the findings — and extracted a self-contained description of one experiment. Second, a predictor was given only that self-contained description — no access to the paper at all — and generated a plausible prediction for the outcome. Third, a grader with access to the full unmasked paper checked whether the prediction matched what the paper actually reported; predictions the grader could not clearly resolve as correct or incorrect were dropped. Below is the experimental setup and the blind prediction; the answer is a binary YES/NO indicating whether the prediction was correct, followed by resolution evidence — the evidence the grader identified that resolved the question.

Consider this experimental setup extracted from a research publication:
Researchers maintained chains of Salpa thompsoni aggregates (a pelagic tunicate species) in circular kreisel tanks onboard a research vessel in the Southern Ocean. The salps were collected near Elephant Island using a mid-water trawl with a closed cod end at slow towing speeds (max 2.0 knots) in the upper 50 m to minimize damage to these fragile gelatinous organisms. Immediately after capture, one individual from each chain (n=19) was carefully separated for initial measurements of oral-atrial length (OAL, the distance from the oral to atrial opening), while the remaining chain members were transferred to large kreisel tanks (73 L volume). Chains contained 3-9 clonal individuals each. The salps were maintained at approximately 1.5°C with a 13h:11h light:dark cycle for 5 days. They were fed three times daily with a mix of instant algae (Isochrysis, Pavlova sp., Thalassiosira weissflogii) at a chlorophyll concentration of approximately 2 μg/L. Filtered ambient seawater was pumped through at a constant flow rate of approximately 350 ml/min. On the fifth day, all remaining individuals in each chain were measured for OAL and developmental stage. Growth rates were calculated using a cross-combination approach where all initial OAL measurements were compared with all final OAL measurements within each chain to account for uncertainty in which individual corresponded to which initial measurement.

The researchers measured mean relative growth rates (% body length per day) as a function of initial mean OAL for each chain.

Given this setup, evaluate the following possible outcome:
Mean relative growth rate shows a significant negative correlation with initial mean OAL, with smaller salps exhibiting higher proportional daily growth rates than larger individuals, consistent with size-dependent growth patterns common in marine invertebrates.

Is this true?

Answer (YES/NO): YES